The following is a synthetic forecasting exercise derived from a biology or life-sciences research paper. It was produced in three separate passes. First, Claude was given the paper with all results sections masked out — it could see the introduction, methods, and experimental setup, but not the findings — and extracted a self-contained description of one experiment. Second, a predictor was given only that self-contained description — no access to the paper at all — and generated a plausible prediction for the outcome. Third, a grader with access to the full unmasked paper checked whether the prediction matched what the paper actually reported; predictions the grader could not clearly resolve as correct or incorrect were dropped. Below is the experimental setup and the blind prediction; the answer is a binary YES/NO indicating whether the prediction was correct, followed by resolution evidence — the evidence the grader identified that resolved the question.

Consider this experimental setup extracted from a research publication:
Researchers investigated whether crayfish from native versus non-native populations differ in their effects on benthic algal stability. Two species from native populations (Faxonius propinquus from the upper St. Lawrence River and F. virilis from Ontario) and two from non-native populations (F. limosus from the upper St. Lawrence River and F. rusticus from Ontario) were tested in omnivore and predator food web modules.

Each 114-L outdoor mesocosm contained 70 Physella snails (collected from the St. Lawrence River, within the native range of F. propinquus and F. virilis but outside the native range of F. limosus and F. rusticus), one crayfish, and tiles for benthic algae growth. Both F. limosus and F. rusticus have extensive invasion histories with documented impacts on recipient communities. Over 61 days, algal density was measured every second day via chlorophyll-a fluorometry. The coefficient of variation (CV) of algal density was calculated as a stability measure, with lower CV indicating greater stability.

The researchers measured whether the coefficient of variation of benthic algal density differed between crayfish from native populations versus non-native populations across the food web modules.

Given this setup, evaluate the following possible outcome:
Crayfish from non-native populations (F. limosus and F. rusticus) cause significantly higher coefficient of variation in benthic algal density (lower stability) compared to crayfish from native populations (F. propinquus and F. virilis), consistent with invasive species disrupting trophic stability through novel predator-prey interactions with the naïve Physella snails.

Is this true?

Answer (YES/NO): NO